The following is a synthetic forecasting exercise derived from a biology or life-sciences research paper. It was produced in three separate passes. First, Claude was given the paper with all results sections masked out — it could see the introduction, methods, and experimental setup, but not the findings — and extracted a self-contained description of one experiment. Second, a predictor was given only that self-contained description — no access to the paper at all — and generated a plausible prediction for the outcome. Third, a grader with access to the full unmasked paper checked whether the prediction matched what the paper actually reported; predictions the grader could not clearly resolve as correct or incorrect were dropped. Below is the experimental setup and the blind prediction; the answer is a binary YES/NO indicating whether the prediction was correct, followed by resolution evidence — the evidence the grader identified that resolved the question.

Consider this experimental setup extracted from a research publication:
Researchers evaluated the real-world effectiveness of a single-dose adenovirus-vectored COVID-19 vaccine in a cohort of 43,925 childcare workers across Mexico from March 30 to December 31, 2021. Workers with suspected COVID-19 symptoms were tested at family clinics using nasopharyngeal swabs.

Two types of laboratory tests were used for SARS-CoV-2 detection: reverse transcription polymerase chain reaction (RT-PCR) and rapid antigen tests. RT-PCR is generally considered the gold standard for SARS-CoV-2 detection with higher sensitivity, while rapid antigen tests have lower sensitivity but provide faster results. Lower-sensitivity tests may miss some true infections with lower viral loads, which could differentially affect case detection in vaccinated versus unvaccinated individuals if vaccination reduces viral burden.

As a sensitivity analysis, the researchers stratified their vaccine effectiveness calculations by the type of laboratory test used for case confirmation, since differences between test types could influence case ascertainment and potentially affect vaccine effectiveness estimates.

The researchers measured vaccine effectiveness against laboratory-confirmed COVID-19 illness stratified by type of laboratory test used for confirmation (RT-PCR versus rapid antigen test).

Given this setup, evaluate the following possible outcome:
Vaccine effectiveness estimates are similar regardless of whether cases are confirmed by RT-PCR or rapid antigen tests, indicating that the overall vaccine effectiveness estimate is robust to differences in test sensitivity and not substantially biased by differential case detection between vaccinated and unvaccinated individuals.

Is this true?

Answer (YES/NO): YES